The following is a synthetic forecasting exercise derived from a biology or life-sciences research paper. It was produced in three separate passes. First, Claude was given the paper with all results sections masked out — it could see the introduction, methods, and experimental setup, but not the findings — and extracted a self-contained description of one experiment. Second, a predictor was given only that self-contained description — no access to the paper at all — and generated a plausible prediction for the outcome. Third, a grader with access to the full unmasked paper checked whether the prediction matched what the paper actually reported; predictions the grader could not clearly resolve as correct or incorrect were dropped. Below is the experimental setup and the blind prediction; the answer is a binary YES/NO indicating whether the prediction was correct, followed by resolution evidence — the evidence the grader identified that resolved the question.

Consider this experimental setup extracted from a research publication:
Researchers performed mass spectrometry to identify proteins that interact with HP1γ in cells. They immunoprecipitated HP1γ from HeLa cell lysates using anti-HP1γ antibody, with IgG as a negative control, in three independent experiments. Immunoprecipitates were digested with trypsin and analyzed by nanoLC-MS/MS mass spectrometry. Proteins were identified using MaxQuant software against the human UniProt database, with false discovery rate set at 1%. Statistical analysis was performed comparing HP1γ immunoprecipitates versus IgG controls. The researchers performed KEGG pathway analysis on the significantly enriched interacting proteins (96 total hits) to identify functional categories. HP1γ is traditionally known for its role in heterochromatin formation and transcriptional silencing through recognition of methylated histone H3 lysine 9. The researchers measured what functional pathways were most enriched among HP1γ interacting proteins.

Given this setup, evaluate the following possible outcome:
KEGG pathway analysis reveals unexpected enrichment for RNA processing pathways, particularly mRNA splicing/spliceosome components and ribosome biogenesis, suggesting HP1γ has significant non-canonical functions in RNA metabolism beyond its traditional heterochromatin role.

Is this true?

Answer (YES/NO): NO